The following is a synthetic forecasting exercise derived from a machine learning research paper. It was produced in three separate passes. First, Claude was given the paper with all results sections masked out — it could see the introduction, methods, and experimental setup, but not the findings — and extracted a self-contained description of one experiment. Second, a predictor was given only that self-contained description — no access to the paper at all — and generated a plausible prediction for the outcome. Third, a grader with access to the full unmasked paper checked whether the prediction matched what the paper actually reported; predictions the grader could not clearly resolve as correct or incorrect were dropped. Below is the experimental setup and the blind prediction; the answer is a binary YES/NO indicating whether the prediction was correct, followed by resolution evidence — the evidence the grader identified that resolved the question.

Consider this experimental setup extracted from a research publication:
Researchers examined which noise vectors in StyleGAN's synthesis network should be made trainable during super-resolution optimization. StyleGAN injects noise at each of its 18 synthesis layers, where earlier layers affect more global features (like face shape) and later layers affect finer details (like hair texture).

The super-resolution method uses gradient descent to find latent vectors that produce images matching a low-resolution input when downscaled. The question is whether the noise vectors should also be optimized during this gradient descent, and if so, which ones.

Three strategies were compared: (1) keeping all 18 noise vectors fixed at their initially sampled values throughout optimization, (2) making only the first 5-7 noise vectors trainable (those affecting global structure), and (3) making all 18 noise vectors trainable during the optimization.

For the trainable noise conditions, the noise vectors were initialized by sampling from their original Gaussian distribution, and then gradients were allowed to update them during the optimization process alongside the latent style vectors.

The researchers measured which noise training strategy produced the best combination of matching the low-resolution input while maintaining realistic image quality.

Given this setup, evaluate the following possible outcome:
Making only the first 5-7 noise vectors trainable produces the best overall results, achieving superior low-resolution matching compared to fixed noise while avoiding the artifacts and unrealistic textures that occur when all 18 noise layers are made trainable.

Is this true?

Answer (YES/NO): YES